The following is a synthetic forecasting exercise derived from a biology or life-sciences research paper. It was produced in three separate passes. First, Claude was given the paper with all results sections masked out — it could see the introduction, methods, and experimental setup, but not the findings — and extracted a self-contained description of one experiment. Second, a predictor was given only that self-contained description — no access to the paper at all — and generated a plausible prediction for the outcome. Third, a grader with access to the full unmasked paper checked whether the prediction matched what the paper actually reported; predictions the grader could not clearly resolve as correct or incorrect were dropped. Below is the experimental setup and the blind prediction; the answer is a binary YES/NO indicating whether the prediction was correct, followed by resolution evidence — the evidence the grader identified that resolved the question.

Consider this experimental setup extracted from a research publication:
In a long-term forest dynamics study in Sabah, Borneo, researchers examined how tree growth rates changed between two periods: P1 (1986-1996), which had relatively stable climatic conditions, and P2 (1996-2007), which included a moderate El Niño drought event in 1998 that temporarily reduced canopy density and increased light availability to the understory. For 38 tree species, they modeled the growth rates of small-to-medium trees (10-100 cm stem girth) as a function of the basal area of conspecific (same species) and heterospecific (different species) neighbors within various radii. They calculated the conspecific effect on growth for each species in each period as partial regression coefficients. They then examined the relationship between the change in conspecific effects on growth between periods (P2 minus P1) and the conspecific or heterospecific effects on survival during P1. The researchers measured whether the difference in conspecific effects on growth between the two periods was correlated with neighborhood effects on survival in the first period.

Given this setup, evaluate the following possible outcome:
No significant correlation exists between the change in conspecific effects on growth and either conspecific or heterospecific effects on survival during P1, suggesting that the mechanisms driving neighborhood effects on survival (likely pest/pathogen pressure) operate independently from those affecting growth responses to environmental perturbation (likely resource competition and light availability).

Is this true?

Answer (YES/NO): NO